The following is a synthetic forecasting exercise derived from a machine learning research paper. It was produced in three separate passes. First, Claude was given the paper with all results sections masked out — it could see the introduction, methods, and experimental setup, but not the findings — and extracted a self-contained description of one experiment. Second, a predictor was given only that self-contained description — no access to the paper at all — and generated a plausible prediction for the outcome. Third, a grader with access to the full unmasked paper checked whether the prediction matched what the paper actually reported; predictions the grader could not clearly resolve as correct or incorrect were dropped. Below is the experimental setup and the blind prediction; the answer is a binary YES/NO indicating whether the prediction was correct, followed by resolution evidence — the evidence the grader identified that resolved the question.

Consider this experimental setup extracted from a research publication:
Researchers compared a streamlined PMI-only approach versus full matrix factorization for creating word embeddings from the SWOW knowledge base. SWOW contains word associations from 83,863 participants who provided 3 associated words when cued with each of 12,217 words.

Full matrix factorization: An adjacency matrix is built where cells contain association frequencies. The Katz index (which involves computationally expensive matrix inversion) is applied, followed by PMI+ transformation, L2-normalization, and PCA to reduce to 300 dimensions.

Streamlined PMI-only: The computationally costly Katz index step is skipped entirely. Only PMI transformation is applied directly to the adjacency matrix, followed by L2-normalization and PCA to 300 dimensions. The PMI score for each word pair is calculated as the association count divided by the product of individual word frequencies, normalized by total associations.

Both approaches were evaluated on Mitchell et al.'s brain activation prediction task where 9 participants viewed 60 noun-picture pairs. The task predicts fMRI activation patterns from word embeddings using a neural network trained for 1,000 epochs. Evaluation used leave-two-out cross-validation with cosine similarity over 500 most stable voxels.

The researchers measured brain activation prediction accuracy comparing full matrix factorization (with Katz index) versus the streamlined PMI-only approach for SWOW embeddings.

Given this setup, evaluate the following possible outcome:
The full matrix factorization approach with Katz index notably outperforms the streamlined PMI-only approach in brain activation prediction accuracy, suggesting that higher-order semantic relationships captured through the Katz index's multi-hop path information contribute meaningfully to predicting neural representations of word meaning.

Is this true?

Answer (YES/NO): NO